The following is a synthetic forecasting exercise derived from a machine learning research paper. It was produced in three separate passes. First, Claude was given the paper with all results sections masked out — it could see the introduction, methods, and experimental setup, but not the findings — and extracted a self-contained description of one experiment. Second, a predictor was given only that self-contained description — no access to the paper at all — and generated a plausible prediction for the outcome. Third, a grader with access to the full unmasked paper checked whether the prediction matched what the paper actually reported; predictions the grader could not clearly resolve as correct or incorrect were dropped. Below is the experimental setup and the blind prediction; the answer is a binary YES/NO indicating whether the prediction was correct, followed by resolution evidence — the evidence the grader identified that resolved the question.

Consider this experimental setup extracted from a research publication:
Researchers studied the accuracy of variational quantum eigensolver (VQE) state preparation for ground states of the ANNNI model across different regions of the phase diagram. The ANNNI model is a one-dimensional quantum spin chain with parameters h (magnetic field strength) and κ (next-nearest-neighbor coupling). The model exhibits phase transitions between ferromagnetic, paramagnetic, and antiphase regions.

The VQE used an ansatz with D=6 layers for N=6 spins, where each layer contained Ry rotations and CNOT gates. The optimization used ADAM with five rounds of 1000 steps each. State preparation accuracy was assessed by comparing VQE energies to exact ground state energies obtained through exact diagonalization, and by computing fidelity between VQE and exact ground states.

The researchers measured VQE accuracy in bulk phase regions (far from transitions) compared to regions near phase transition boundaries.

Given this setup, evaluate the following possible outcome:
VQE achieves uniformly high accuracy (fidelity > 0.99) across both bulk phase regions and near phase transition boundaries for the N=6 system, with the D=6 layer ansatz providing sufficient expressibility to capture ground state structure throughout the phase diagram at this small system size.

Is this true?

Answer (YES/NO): NO